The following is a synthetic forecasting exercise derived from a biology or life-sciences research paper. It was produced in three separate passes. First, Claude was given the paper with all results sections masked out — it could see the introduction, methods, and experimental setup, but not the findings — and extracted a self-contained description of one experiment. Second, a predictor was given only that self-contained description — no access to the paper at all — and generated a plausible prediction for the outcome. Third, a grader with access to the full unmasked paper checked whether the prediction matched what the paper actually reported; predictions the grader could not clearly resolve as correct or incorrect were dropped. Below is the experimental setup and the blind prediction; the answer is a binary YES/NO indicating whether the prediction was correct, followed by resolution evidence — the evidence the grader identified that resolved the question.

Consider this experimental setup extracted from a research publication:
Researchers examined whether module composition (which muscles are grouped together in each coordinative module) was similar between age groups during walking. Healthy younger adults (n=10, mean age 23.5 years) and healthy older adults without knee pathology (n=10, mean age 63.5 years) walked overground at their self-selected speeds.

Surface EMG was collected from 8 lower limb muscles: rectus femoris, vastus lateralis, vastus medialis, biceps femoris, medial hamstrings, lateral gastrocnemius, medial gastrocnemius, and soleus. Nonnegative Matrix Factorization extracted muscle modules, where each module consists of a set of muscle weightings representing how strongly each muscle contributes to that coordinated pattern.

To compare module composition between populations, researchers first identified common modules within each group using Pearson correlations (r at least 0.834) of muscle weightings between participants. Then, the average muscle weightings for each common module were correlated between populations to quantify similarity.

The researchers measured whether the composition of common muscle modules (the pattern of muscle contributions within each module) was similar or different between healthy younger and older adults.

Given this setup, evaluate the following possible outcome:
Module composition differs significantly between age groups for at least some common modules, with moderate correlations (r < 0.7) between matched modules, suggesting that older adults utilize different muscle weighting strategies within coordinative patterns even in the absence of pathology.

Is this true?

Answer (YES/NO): NO